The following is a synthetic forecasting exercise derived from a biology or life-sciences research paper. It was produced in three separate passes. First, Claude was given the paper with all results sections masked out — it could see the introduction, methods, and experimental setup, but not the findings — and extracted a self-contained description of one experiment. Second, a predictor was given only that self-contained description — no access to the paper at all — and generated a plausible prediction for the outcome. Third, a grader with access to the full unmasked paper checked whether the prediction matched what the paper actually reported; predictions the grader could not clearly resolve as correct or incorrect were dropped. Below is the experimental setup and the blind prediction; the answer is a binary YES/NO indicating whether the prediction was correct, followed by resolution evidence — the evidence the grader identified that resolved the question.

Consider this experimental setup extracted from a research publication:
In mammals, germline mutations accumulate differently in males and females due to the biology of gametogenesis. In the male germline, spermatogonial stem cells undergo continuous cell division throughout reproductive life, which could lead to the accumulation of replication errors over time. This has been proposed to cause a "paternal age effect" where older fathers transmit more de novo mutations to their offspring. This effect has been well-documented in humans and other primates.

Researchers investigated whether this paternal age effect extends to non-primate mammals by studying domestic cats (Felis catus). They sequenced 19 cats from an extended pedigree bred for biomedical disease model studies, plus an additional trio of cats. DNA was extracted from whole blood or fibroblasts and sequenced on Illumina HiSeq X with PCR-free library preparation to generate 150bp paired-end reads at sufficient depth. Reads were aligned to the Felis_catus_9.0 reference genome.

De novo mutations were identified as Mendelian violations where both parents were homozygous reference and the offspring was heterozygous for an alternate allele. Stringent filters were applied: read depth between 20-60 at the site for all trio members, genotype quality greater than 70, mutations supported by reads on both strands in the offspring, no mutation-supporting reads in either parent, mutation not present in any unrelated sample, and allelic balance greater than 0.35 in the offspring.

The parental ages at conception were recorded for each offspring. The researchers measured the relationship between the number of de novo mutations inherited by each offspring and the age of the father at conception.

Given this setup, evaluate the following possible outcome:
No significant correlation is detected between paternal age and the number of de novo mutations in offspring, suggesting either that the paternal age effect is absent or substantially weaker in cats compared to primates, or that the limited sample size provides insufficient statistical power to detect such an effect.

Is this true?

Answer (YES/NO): NO